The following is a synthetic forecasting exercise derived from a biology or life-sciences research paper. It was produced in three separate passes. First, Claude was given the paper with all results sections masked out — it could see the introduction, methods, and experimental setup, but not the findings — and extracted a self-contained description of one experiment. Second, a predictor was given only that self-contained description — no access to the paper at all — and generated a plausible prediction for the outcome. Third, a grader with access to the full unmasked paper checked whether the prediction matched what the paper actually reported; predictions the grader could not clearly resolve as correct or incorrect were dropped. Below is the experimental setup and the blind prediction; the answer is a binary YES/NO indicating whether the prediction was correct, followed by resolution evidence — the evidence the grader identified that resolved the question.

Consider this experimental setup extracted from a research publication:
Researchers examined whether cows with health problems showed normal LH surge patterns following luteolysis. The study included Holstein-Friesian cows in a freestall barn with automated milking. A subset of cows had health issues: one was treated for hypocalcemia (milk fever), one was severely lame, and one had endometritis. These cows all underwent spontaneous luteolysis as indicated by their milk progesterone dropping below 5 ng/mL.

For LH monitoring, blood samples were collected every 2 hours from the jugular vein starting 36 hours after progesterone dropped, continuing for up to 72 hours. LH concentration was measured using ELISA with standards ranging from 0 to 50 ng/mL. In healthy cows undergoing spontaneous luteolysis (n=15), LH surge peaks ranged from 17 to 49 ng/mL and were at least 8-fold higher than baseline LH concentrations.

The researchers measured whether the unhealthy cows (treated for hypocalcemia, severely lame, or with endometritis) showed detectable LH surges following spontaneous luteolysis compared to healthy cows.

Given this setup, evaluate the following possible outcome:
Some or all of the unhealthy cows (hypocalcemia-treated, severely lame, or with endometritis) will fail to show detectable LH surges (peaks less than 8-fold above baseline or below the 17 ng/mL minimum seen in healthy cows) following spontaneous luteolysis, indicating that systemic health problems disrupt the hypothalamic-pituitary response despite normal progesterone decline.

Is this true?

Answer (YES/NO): YES